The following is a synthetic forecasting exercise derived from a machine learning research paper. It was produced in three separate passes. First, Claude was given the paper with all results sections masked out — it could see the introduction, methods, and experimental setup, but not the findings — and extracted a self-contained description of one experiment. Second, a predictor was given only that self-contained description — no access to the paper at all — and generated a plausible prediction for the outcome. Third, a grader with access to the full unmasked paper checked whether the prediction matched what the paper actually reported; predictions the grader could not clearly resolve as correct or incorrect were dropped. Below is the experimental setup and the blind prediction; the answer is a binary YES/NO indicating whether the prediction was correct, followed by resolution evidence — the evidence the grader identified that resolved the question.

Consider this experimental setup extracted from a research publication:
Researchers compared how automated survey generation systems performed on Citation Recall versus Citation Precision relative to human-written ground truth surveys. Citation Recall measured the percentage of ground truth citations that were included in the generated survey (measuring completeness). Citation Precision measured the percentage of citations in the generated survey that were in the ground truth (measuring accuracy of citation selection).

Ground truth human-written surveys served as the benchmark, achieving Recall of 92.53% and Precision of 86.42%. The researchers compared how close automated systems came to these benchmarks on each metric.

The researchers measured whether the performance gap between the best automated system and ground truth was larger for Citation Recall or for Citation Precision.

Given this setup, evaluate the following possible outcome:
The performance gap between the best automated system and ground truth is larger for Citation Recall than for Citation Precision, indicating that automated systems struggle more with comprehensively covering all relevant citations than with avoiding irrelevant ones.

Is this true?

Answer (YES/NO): NO